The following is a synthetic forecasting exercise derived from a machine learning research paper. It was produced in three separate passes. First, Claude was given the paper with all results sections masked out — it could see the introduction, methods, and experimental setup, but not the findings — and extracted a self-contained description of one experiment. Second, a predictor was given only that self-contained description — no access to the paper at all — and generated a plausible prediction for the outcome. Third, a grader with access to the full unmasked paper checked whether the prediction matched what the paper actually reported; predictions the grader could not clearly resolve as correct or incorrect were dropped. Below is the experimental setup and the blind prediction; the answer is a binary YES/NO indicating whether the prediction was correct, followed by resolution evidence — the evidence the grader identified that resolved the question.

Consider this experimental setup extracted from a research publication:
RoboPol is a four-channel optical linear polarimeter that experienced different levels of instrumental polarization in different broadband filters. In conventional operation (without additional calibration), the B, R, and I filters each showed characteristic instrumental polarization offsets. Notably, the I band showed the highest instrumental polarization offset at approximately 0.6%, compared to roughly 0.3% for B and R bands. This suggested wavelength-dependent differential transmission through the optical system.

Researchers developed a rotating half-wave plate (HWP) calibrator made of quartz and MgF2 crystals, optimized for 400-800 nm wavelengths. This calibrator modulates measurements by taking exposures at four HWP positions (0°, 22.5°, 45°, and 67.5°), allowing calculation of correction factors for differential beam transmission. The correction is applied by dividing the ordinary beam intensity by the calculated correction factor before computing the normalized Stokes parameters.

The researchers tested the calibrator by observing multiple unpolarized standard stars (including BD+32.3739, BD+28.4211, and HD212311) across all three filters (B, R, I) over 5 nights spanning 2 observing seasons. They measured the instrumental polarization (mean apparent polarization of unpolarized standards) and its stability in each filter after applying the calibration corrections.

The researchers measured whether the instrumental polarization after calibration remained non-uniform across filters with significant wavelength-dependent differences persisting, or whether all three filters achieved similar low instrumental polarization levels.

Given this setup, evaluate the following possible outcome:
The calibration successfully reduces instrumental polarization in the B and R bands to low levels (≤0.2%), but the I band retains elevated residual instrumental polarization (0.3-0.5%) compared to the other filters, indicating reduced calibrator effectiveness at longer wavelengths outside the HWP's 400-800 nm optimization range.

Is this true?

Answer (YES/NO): NO